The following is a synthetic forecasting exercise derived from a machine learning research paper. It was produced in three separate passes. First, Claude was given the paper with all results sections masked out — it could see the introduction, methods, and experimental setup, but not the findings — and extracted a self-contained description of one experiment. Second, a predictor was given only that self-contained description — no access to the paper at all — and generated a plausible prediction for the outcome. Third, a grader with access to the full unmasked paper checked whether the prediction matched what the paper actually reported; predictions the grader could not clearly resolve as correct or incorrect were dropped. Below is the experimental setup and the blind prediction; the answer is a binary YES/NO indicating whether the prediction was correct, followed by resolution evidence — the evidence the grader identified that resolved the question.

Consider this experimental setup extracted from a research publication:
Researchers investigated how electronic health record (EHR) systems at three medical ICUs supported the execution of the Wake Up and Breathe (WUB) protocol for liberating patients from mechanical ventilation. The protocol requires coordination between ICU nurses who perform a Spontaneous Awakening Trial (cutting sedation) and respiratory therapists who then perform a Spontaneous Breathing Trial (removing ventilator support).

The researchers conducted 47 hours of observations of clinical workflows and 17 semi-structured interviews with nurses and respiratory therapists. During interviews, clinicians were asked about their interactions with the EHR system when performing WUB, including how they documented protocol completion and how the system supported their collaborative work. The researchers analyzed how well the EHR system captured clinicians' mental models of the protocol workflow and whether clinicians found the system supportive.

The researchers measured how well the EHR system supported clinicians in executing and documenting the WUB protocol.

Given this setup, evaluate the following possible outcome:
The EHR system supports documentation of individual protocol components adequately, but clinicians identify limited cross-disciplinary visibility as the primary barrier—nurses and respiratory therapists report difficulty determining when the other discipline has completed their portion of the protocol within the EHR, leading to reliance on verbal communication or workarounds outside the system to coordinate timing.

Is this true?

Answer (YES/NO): NO